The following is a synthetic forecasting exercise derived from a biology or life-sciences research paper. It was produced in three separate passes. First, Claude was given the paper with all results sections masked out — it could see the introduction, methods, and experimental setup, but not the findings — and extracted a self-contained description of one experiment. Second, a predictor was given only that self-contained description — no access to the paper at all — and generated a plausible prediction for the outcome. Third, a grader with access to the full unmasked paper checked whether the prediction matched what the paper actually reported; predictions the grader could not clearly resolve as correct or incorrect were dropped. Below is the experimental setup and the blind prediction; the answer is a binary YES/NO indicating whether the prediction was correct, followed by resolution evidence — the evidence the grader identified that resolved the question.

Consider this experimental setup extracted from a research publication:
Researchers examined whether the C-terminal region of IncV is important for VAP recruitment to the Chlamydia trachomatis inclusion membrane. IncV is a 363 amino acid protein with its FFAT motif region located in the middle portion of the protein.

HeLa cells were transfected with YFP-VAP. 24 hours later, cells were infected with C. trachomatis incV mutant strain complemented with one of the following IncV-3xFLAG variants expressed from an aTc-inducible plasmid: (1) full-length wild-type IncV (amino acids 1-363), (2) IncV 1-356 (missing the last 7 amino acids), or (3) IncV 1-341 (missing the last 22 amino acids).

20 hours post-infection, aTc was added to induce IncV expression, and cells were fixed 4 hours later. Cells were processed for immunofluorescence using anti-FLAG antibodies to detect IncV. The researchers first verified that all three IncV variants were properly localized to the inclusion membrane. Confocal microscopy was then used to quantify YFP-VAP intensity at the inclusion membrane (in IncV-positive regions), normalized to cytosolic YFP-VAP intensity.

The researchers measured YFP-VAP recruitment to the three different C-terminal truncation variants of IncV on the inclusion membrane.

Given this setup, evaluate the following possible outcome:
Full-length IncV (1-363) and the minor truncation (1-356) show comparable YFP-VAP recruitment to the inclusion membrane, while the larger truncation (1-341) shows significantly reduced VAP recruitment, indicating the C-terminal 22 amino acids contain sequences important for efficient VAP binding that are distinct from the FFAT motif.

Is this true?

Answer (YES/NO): YES